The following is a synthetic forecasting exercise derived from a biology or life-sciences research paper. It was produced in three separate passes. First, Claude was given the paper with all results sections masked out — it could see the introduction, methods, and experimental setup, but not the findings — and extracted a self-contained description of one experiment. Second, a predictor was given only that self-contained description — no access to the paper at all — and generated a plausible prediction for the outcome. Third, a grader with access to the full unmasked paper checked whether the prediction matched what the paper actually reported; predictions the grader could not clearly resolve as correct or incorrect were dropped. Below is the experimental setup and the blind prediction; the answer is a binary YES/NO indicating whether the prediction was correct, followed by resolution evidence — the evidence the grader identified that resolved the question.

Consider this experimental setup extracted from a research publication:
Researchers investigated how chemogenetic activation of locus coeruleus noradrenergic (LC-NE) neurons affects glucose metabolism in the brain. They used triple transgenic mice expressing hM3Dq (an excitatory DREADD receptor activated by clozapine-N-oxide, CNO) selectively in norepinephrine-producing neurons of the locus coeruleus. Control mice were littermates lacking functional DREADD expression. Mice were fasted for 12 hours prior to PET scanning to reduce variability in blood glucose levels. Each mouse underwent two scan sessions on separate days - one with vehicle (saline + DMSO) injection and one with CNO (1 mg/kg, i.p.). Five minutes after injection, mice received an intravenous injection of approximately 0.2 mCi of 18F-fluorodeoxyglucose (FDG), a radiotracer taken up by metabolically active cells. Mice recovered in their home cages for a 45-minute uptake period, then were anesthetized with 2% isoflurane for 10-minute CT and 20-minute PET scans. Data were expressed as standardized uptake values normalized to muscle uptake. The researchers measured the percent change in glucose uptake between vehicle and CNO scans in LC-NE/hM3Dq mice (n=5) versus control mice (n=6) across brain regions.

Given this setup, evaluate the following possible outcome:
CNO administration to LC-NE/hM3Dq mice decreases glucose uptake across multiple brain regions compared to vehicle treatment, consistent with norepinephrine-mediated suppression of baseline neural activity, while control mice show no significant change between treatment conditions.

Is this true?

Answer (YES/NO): NO